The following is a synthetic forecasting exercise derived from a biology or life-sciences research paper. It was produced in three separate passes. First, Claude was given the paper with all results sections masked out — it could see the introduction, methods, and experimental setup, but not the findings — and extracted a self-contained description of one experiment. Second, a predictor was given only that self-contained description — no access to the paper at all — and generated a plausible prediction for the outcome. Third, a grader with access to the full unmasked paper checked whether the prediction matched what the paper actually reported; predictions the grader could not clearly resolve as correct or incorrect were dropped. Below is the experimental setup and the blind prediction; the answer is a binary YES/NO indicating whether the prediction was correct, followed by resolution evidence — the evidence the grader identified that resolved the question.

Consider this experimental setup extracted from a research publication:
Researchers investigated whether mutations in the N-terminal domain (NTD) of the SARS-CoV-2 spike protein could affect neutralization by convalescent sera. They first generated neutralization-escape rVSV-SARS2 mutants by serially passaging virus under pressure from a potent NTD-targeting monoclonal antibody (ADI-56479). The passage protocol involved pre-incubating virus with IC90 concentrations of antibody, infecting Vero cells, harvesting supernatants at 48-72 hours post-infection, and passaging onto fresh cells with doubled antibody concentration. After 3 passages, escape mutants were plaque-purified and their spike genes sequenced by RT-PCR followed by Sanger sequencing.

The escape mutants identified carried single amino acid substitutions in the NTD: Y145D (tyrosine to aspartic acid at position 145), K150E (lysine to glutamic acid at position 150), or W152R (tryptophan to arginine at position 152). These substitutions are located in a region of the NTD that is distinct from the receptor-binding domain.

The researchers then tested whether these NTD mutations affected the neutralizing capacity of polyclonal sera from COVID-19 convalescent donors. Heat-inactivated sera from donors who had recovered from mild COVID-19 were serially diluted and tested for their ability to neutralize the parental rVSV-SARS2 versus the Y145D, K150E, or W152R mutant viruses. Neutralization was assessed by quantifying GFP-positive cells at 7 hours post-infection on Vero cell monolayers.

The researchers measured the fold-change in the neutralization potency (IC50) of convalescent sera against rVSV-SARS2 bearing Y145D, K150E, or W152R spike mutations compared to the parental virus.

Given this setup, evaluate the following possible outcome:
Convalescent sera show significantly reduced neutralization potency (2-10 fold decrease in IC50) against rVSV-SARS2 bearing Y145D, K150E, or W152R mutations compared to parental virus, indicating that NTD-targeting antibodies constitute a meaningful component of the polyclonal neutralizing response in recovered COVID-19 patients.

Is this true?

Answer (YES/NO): NO